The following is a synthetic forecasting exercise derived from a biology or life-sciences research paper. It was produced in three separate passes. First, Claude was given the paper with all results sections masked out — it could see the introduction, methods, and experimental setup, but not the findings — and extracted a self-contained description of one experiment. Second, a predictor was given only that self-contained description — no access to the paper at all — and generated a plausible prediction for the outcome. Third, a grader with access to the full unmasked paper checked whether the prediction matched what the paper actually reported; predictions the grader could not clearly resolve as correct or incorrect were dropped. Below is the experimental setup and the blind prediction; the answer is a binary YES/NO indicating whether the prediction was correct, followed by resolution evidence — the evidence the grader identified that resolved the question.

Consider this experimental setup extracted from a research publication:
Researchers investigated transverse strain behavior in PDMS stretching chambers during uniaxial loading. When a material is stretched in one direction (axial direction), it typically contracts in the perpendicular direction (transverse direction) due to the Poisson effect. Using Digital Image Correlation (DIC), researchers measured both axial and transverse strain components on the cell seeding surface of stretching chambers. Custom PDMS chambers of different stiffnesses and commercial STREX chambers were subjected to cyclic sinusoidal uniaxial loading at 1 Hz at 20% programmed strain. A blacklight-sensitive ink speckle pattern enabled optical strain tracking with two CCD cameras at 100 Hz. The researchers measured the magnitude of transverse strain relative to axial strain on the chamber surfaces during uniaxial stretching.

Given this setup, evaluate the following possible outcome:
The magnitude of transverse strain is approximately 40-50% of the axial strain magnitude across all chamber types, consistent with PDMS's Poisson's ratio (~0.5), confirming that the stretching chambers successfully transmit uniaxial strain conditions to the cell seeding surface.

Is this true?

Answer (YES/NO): NO